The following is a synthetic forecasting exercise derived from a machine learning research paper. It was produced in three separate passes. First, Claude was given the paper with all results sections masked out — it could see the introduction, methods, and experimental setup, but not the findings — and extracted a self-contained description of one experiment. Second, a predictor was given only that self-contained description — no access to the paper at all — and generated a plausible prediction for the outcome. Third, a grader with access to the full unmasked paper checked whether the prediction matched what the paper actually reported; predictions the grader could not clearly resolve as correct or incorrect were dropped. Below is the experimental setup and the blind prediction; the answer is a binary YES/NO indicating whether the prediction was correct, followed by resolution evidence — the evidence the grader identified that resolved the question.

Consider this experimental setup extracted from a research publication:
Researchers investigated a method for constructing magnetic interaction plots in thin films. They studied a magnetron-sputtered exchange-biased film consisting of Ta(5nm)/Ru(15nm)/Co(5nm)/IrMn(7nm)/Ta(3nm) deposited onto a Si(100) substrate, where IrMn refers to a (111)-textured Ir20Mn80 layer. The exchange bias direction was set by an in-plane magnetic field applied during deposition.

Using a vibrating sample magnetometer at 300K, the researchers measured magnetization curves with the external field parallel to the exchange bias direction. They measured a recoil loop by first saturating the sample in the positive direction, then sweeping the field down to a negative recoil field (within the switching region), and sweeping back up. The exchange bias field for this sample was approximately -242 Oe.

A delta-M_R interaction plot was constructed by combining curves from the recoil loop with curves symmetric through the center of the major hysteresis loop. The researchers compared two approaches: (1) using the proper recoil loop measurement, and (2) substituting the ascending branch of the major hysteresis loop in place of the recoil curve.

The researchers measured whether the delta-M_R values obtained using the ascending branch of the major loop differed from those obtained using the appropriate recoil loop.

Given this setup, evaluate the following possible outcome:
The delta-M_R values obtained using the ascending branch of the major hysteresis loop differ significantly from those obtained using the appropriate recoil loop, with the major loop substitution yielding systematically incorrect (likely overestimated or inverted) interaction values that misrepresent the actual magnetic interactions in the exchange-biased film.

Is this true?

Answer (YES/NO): NO